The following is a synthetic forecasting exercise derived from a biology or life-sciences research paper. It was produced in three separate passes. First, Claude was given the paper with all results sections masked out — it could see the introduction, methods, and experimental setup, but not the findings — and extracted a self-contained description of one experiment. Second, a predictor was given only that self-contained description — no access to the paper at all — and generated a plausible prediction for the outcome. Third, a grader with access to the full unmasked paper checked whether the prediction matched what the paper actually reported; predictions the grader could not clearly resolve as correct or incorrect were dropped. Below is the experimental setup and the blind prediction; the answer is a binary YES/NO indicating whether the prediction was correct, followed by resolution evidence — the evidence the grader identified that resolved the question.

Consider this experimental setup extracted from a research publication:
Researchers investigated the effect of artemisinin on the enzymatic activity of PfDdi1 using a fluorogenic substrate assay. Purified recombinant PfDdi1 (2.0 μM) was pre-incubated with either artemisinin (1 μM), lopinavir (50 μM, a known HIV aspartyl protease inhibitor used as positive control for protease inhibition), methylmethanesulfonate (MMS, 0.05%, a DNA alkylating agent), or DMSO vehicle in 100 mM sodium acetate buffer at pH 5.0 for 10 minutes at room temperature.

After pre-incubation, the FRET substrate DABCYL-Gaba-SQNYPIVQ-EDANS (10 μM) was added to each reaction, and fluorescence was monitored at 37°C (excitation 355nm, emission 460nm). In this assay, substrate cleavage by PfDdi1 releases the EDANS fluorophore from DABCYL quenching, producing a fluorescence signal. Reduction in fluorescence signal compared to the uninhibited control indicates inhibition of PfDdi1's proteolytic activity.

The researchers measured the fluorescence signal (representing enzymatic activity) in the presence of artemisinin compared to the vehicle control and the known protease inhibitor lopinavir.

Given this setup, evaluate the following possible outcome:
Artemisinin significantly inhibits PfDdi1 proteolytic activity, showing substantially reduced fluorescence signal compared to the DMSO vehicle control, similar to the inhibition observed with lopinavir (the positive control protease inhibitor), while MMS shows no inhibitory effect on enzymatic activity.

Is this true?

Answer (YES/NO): NO